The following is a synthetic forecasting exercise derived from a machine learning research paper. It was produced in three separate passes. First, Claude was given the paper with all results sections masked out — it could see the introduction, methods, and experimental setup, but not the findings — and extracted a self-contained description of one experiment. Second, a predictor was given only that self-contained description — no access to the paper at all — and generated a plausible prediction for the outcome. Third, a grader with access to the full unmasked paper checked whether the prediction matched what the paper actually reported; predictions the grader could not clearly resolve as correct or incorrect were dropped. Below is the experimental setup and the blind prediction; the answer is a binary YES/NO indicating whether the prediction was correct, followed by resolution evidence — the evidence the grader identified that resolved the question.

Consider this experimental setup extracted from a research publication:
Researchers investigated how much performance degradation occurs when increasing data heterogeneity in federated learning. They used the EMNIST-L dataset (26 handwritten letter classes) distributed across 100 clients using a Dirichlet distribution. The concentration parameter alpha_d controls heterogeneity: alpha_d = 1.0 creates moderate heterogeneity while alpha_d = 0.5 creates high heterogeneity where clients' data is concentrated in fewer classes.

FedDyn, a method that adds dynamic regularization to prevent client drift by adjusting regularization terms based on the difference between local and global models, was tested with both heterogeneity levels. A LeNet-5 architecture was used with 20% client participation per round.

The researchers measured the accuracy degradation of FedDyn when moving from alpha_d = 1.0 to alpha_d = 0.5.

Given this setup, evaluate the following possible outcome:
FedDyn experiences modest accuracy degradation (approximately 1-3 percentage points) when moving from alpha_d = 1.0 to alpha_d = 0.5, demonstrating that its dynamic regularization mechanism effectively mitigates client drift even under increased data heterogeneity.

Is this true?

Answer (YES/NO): YES